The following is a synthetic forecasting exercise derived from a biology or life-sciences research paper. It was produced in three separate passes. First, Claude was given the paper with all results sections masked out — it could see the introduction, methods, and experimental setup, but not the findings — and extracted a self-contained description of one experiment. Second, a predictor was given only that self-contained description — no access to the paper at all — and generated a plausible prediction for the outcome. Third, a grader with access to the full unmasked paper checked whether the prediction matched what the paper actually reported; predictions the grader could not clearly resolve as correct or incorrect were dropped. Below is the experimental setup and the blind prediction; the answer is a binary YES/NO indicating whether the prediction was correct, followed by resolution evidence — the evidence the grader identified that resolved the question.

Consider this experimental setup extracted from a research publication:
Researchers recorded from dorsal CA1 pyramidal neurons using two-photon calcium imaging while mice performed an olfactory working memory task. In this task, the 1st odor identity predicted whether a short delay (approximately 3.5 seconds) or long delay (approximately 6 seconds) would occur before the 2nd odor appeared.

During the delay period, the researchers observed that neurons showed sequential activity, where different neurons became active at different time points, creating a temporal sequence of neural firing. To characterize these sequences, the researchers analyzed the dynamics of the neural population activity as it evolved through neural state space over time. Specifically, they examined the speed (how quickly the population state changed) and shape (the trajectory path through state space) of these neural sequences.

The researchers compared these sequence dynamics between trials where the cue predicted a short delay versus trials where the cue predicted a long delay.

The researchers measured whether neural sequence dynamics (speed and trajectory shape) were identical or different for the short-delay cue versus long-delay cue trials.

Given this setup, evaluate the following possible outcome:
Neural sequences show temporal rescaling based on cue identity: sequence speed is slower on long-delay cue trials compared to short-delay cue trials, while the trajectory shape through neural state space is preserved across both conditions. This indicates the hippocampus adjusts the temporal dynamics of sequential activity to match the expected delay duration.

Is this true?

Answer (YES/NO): NO